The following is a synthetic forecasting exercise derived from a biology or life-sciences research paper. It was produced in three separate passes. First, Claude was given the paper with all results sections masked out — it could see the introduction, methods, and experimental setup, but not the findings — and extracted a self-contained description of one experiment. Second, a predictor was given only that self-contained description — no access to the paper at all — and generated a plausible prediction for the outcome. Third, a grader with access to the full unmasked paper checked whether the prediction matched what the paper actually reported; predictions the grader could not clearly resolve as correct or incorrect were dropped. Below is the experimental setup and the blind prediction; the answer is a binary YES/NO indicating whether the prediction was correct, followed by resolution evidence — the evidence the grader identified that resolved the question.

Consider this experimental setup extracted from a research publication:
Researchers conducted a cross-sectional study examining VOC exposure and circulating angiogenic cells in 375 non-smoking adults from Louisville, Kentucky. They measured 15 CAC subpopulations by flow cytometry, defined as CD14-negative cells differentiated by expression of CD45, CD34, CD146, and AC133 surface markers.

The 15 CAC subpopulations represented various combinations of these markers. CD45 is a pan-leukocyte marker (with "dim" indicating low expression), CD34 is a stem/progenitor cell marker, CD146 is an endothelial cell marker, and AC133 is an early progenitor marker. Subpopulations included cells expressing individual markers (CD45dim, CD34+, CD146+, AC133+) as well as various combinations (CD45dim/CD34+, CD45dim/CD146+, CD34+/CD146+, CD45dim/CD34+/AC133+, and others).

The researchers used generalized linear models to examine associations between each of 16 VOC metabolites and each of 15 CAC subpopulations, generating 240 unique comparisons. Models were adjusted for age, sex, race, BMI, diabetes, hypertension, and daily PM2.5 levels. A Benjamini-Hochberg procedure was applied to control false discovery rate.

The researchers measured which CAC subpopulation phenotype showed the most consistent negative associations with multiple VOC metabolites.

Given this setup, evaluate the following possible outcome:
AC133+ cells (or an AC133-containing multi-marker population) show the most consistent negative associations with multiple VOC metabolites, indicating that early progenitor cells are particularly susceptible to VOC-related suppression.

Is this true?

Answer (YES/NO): NO